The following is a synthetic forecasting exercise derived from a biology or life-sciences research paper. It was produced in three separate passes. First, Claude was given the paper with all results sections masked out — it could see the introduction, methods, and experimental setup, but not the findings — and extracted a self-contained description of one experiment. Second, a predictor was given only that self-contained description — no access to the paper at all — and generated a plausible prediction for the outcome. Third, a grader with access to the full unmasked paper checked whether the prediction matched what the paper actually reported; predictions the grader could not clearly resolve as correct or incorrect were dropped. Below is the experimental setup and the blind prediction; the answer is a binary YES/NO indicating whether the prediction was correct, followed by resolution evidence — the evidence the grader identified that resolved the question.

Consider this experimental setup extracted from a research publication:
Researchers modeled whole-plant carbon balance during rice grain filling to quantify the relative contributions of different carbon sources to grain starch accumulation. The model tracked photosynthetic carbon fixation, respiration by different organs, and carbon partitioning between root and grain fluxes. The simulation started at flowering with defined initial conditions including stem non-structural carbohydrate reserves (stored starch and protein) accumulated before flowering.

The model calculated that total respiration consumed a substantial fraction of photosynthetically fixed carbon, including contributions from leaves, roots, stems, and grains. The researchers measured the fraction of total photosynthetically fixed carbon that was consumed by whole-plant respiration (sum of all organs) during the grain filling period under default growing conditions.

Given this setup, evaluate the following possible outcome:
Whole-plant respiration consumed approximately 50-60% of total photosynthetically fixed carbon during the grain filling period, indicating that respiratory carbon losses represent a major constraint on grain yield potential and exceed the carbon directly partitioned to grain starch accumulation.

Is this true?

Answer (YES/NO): YES